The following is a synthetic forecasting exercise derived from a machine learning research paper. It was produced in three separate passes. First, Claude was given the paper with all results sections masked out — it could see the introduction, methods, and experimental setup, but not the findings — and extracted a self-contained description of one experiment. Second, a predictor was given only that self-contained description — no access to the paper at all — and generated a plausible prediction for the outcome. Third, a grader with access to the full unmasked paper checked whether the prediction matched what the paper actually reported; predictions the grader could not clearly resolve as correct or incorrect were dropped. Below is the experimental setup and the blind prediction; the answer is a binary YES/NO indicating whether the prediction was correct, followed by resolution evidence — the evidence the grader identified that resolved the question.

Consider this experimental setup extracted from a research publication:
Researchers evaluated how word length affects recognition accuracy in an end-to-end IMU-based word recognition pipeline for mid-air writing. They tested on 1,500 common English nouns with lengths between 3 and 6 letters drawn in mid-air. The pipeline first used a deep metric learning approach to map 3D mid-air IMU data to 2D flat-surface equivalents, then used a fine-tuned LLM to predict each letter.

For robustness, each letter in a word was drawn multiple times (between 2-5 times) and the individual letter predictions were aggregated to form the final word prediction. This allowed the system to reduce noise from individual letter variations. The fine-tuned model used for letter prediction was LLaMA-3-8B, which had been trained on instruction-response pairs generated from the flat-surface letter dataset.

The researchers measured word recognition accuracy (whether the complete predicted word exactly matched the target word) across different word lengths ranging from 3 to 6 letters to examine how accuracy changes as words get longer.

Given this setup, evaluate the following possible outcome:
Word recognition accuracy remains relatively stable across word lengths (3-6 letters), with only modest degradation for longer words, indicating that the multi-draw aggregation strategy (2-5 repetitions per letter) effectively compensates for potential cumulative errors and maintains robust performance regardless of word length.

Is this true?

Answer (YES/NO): NO